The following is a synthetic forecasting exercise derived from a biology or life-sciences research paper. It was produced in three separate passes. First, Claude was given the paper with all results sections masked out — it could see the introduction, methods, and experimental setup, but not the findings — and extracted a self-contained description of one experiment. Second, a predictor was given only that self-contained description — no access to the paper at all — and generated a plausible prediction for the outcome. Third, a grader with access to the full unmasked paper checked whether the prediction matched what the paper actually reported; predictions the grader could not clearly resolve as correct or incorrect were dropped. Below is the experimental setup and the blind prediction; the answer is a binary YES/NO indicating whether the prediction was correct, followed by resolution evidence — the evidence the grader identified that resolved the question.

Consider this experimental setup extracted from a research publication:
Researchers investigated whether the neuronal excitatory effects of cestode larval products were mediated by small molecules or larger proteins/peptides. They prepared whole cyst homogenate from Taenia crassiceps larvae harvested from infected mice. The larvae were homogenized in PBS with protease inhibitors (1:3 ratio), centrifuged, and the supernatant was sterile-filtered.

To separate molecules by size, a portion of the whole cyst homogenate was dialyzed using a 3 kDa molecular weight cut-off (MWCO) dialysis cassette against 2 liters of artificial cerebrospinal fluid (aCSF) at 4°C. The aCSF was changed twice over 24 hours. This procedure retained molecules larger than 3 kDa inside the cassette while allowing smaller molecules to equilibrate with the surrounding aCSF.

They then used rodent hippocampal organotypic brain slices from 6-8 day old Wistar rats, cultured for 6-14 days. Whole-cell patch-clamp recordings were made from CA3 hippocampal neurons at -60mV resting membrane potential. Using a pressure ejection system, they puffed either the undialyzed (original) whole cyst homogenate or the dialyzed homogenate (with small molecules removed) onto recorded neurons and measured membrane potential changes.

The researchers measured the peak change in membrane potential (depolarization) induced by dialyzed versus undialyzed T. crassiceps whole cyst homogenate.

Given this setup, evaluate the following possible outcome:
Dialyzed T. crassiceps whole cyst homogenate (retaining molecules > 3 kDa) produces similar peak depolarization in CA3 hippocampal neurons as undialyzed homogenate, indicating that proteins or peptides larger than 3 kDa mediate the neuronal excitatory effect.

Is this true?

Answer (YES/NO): NO